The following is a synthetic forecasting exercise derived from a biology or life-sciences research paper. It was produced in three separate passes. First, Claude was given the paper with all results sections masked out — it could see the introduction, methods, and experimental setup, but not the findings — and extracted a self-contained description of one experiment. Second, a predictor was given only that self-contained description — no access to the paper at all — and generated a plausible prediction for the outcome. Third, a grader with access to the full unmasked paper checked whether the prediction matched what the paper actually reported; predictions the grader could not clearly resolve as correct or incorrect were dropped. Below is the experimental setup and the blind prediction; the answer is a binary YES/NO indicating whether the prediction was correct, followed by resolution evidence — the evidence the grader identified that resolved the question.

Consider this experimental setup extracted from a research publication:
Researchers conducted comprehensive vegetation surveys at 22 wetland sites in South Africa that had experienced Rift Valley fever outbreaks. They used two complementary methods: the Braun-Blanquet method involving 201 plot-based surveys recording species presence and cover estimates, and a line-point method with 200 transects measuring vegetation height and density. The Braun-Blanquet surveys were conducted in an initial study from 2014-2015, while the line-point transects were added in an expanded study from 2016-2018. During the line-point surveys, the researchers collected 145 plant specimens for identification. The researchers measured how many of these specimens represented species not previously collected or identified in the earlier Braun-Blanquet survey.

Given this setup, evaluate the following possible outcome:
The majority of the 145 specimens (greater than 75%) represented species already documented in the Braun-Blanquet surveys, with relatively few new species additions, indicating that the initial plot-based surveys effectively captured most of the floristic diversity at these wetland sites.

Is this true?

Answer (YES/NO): NO